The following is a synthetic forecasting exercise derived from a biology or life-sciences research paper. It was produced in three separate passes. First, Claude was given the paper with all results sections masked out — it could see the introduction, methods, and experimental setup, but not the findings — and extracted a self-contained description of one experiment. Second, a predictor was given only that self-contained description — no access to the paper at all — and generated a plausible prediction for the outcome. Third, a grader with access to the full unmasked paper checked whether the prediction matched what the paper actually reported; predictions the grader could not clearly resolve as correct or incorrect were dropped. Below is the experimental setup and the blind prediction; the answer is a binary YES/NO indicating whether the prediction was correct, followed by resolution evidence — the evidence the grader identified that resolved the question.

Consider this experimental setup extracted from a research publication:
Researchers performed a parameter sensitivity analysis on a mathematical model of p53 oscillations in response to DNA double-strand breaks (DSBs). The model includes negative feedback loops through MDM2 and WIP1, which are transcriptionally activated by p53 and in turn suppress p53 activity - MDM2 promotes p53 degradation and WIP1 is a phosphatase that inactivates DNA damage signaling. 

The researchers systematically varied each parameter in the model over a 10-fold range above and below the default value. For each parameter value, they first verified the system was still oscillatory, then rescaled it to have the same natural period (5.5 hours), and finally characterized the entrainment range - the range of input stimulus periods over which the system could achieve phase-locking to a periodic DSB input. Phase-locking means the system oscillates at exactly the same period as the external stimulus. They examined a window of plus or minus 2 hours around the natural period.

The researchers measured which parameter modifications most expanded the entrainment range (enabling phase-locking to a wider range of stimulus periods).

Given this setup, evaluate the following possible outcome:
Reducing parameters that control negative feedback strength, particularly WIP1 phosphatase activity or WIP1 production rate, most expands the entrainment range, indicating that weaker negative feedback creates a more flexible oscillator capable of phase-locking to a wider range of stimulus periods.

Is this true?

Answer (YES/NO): NO